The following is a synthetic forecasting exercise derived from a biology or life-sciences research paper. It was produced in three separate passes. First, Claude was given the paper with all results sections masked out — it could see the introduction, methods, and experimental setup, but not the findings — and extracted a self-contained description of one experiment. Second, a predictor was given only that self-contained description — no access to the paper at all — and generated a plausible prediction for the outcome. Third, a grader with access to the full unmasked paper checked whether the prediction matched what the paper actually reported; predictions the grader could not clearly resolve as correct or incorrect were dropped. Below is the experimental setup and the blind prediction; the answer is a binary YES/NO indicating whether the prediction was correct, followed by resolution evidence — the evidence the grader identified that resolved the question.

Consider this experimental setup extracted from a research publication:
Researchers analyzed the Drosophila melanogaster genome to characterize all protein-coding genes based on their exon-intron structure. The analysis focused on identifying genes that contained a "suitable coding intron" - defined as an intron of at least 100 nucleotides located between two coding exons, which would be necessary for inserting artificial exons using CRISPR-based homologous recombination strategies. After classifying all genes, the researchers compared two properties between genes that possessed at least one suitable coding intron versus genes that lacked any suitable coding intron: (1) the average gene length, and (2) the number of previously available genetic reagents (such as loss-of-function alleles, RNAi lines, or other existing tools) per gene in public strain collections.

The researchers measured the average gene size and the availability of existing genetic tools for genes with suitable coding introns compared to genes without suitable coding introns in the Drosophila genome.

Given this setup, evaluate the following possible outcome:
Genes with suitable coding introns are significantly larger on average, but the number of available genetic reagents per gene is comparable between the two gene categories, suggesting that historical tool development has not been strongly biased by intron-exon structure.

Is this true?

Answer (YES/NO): NO